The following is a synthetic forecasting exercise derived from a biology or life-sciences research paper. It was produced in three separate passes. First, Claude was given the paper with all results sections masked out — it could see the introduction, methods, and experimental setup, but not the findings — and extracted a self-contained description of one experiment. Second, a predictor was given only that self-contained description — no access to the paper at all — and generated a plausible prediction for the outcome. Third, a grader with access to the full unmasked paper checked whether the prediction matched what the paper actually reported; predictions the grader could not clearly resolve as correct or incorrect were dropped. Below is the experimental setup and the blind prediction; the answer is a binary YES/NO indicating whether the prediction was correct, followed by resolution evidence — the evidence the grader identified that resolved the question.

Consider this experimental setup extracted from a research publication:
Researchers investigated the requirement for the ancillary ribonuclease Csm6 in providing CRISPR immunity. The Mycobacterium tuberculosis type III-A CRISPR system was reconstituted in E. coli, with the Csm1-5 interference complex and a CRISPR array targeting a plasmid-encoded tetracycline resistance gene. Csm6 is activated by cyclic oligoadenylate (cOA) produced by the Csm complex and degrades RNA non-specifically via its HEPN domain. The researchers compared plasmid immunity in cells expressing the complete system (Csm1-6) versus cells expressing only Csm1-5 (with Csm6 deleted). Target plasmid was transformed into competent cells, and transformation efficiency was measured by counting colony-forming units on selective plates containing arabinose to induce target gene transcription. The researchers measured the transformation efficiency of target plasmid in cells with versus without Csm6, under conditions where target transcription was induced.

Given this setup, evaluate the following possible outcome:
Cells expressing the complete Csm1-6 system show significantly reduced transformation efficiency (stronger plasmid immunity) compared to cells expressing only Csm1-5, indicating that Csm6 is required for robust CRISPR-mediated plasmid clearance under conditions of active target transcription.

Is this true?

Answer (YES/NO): YES